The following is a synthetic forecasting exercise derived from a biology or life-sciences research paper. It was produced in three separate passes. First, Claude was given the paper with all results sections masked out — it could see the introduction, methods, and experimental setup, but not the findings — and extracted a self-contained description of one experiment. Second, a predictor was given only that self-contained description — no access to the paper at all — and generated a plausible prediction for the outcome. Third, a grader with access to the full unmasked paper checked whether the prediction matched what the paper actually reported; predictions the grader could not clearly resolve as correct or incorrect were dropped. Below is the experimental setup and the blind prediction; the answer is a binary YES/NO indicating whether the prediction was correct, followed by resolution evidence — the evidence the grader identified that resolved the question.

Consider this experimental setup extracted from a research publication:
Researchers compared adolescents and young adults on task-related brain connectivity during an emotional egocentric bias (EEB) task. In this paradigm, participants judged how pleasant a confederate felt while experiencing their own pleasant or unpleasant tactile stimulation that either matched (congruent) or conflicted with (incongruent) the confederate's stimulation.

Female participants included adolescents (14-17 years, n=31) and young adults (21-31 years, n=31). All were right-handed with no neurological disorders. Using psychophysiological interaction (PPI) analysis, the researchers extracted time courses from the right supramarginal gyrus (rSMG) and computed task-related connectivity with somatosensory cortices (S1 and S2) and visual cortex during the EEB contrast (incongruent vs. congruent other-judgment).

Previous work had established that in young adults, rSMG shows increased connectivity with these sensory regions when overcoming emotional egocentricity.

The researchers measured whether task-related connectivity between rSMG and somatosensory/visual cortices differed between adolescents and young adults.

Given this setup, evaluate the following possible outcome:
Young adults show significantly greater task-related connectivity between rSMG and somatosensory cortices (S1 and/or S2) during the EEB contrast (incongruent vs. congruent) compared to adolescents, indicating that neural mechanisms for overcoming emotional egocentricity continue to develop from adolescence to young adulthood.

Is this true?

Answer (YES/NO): NO